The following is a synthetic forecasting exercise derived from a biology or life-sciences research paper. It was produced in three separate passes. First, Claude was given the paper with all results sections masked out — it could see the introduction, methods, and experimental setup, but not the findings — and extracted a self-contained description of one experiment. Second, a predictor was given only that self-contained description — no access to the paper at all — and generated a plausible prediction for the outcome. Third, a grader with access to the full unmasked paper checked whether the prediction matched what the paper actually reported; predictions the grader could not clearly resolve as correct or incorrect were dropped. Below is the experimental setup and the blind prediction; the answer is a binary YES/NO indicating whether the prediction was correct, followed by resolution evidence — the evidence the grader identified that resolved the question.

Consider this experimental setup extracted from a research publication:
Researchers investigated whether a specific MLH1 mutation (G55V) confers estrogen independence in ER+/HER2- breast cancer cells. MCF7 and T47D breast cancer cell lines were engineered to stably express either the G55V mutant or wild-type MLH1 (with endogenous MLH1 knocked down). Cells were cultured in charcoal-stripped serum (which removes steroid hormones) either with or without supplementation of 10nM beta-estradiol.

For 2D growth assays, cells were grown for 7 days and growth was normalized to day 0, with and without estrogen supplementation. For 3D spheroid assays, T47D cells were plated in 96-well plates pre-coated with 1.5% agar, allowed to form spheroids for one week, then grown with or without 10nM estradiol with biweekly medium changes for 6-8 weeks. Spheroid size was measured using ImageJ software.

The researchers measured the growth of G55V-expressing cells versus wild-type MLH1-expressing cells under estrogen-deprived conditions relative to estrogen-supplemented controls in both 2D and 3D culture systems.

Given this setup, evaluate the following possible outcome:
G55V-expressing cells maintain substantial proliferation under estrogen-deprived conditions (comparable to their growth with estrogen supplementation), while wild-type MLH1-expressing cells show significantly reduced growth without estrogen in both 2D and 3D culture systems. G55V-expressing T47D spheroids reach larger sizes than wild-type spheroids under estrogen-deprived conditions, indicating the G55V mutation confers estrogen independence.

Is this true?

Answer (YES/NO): YES